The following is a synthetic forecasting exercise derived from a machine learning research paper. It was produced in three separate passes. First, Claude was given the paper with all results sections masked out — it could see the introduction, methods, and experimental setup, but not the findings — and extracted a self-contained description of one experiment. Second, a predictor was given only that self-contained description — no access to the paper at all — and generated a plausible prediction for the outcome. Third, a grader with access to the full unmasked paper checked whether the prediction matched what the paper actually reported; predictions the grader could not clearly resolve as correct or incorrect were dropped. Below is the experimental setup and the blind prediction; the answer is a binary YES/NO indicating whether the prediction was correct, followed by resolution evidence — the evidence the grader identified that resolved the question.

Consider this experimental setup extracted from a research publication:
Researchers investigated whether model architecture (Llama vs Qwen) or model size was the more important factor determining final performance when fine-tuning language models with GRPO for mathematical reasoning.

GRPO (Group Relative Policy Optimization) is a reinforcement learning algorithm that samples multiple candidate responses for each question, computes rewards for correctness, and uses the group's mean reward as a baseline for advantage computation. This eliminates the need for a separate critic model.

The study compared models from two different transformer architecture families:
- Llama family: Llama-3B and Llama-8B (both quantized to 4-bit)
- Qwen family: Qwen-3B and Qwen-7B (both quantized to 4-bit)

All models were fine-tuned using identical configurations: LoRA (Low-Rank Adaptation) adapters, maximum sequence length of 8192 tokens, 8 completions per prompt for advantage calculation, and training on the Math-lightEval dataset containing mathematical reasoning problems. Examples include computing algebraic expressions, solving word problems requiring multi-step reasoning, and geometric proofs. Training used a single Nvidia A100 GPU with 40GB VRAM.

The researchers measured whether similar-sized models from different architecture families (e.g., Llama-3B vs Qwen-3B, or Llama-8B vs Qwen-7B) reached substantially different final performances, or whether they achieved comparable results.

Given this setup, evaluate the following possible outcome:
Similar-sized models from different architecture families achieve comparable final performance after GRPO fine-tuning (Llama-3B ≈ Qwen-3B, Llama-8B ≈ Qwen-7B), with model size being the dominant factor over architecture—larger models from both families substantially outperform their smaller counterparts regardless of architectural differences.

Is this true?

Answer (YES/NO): YES